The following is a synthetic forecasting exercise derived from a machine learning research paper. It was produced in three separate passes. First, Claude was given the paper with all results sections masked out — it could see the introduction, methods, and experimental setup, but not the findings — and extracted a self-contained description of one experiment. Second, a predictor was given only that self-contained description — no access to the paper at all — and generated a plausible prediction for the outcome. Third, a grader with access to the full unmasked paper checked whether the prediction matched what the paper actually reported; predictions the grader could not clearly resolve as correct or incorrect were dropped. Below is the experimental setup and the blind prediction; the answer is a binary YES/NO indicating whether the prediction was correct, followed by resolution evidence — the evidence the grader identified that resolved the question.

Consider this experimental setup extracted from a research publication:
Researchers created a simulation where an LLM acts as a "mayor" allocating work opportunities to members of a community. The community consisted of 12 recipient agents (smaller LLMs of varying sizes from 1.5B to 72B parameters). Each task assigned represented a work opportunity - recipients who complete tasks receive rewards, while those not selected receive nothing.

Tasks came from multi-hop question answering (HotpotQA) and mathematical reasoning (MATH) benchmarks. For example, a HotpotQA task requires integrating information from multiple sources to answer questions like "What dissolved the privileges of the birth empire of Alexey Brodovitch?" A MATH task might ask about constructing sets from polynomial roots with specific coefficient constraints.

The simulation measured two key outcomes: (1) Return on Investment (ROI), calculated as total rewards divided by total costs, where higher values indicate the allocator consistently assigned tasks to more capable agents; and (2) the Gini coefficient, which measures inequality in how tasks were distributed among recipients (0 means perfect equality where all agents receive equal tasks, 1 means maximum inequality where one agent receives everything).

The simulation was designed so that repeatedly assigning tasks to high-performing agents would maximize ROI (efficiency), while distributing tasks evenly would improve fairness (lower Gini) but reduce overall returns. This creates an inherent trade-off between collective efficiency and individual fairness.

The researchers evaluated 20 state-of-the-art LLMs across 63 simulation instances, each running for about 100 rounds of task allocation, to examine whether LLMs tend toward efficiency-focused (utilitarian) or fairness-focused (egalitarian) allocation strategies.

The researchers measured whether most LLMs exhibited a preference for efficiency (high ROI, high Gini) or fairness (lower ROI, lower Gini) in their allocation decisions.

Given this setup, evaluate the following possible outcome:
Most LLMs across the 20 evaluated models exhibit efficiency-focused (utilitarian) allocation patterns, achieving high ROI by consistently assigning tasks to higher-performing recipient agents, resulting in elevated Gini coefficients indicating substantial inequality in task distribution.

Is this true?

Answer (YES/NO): YES